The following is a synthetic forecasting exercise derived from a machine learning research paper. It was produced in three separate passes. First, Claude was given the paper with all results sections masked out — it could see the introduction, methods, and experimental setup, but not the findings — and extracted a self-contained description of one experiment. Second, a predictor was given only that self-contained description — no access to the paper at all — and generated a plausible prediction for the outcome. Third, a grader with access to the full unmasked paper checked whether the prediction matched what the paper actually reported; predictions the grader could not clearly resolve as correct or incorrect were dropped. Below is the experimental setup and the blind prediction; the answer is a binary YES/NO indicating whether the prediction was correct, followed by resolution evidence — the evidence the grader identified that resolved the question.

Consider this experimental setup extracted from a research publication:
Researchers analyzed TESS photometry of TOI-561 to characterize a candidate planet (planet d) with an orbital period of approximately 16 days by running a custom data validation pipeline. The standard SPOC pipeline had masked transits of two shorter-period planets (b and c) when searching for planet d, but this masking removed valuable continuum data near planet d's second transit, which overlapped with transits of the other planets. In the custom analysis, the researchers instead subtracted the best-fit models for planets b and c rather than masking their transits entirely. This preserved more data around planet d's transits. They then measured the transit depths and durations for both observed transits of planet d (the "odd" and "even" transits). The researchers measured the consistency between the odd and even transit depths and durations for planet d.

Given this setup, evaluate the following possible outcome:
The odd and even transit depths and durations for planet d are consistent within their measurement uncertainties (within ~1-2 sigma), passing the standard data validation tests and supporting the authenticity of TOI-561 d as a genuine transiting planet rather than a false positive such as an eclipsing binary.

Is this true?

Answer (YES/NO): YES